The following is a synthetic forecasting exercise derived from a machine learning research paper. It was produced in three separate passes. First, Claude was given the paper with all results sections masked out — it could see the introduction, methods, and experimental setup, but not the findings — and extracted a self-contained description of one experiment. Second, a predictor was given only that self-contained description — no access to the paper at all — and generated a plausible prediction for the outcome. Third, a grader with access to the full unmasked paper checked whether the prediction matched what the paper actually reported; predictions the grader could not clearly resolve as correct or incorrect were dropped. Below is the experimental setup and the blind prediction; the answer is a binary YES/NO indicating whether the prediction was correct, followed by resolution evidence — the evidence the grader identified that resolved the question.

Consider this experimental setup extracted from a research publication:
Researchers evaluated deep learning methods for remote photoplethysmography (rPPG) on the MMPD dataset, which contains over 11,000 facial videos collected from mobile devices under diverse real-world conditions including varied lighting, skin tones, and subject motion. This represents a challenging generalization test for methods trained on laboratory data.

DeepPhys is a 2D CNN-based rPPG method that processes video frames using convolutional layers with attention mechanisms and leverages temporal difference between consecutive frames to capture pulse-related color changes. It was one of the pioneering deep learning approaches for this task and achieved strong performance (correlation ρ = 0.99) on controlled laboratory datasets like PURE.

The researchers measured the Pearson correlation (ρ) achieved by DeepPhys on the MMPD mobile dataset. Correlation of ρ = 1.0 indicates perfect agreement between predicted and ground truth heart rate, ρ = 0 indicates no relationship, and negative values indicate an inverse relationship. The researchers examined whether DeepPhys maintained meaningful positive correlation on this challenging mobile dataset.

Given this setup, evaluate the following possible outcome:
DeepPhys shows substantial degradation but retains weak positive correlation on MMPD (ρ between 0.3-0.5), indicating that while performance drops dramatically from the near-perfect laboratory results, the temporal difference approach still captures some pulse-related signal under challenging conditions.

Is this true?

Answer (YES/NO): NO